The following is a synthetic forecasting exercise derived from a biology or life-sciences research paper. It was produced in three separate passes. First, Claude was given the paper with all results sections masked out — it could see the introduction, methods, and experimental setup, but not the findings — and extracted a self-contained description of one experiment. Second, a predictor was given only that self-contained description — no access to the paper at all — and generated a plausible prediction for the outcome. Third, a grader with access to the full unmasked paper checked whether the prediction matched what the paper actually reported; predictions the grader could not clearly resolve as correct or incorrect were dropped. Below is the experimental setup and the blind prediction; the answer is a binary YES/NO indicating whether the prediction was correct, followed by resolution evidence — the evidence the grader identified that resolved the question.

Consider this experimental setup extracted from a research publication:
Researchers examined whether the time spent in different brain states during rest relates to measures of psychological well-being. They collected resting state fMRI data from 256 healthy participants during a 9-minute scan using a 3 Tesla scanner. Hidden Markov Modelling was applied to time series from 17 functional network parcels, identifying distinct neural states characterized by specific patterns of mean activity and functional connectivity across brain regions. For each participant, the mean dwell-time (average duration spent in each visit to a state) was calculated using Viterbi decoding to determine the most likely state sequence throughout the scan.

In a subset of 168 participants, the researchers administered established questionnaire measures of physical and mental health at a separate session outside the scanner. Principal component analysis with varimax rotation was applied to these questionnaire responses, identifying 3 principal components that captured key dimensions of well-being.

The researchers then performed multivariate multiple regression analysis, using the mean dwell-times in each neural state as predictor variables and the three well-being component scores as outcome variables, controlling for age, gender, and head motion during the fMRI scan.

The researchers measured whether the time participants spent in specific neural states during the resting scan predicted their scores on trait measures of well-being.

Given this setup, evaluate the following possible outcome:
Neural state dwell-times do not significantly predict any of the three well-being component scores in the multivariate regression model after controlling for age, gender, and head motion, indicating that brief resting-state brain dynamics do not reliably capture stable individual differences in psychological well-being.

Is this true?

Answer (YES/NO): NO